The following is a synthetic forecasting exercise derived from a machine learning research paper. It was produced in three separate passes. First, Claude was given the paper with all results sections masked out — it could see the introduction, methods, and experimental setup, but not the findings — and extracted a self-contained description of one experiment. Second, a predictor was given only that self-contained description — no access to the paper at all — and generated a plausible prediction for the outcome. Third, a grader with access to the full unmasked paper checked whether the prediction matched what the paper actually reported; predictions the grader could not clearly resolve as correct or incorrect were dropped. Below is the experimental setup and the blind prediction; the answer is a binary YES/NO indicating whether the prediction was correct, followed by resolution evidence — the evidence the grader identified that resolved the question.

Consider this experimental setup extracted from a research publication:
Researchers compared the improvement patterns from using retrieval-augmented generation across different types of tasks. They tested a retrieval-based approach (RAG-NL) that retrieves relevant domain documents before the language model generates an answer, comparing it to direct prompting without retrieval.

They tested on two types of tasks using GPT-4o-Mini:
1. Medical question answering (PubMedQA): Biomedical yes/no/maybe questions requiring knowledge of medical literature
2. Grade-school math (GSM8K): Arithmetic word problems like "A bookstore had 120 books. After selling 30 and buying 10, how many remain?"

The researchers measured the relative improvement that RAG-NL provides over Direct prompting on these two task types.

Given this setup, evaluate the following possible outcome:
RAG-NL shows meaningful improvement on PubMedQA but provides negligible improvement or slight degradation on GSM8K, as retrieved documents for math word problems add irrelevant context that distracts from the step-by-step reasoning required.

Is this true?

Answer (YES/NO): YES